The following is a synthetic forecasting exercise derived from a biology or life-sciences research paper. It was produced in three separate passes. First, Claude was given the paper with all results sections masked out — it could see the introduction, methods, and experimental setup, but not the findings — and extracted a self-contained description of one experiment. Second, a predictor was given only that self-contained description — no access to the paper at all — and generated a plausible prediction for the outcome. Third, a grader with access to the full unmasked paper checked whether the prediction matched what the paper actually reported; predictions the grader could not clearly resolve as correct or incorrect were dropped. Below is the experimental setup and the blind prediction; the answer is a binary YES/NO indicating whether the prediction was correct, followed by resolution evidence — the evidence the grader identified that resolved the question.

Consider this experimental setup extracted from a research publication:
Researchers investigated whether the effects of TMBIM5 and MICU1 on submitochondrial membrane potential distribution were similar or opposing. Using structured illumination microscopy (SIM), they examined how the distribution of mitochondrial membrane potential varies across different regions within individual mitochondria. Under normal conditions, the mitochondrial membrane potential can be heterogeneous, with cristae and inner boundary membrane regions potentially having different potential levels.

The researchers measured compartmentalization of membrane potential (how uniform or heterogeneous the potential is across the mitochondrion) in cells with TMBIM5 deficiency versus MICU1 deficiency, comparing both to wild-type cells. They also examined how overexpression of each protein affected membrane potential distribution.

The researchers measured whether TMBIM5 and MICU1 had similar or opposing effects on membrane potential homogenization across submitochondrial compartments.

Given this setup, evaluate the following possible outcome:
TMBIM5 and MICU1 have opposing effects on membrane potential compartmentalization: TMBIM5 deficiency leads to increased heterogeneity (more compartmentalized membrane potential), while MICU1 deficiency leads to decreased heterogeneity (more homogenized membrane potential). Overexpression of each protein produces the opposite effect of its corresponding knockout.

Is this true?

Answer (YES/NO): NO